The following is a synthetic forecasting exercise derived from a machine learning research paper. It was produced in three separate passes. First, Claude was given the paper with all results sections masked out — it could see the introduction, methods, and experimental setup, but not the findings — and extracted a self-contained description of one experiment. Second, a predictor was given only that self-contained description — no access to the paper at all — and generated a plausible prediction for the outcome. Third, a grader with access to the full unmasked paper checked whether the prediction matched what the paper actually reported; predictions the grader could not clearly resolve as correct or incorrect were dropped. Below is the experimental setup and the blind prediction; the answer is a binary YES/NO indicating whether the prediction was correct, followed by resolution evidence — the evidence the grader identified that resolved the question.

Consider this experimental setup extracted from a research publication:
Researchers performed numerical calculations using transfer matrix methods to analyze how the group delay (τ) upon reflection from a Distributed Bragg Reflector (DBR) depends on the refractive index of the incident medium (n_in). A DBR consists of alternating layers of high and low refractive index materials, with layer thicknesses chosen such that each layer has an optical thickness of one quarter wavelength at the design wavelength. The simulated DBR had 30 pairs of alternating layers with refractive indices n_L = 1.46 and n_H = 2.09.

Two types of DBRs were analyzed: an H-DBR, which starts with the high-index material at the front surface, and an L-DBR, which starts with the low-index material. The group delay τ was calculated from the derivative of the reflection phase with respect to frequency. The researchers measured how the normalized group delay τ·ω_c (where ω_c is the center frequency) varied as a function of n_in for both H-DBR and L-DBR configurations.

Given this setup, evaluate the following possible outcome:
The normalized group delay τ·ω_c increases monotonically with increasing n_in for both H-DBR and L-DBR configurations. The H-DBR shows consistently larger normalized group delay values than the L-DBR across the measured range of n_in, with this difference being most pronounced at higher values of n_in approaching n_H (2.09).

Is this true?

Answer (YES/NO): NO